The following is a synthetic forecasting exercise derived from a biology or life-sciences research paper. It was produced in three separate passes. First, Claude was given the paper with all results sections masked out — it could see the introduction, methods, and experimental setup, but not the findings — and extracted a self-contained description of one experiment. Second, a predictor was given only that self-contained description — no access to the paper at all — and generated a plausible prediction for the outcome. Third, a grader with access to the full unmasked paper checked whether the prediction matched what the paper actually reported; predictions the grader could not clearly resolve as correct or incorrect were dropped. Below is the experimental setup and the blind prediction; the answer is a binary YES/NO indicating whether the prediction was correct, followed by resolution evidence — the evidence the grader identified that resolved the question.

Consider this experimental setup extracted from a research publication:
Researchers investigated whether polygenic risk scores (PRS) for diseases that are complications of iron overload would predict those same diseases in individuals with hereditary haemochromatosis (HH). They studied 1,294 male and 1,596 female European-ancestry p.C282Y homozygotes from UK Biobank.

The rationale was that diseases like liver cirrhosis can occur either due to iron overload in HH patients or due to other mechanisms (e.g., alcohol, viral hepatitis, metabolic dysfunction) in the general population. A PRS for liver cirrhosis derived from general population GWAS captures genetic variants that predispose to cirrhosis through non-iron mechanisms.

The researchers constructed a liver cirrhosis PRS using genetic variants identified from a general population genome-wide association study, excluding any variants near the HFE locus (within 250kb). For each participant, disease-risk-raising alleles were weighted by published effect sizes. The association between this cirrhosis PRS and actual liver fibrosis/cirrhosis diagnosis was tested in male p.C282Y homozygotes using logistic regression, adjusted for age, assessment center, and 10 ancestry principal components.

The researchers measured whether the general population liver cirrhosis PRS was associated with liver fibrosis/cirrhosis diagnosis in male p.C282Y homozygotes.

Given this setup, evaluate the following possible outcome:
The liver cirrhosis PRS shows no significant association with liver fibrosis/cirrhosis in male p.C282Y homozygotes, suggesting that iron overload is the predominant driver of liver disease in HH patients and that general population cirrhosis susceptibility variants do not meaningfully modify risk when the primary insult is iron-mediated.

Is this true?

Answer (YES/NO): YES